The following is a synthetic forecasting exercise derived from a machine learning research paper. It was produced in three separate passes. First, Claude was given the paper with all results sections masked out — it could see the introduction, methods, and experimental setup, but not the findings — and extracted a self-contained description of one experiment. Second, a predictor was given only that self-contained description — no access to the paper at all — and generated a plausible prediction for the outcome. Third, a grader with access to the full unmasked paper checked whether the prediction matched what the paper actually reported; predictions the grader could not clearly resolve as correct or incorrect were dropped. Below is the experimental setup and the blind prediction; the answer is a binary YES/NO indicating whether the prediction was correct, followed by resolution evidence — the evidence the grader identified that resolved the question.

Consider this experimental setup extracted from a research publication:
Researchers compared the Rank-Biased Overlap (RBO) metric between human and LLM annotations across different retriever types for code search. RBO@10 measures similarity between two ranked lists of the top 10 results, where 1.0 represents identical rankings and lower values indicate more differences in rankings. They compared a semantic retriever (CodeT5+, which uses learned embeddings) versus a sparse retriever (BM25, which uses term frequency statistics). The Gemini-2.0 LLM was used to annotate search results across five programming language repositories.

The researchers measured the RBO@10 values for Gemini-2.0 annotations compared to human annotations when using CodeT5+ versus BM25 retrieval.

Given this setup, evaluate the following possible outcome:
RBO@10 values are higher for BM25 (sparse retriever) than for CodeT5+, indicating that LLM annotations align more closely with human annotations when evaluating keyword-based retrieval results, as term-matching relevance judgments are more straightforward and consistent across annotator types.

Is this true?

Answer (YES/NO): YES